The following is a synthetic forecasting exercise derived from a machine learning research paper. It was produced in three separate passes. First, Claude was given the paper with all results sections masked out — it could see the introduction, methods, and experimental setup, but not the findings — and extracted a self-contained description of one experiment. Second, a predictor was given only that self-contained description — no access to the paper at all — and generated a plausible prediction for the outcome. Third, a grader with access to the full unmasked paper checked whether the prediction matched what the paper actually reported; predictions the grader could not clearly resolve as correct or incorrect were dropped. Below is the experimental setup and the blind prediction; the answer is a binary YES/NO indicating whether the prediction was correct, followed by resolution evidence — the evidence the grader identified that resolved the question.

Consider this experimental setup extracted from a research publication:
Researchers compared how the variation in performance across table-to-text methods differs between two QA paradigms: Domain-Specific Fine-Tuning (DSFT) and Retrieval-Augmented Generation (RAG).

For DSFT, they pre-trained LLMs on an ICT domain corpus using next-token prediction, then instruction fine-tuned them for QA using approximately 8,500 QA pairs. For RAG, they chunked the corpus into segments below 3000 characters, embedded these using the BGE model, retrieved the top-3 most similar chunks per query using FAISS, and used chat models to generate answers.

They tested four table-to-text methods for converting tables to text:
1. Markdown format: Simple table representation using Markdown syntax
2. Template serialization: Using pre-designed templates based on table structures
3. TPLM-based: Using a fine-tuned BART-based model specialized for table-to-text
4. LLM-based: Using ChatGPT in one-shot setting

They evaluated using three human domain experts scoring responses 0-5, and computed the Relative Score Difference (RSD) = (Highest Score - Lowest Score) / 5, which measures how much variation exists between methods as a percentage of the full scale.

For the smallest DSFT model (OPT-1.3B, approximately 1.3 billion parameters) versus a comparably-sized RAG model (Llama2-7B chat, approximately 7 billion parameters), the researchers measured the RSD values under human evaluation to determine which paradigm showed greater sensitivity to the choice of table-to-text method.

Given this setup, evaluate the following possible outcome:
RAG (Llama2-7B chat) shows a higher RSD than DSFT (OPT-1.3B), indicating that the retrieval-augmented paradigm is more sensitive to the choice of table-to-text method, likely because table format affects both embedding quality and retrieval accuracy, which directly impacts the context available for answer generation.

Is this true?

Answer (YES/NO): YES